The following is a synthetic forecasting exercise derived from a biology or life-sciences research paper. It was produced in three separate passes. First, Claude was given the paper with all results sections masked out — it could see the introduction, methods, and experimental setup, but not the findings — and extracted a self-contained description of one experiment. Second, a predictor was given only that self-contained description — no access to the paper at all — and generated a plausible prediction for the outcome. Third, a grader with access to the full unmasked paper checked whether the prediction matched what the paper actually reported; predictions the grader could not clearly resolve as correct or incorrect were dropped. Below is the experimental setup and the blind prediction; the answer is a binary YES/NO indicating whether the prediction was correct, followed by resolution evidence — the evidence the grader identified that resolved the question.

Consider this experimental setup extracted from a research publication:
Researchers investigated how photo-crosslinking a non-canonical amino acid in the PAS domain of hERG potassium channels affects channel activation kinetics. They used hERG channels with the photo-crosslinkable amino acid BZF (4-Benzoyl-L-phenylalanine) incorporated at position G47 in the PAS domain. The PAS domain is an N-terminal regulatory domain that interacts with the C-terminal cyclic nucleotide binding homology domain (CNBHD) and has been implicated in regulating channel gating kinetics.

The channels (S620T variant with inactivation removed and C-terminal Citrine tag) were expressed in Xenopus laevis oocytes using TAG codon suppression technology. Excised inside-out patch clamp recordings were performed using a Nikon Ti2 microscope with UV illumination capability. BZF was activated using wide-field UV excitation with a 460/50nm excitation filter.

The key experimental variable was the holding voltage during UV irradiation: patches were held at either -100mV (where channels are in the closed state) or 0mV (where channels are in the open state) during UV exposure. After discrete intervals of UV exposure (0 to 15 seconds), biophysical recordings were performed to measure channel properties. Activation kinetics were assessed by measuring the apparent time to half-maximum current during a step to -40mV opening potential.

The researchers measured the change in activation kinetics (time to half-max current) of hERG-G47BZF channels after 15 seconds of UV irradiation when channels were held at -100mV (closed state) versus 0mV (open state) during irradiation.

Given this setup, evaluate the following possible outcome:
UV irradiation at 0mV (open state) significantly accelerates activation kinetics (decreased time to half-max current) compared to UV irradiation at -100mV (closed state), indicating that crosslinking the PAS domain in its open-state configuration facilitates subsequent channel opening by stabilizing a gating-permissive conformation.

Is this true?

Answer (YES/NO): NO